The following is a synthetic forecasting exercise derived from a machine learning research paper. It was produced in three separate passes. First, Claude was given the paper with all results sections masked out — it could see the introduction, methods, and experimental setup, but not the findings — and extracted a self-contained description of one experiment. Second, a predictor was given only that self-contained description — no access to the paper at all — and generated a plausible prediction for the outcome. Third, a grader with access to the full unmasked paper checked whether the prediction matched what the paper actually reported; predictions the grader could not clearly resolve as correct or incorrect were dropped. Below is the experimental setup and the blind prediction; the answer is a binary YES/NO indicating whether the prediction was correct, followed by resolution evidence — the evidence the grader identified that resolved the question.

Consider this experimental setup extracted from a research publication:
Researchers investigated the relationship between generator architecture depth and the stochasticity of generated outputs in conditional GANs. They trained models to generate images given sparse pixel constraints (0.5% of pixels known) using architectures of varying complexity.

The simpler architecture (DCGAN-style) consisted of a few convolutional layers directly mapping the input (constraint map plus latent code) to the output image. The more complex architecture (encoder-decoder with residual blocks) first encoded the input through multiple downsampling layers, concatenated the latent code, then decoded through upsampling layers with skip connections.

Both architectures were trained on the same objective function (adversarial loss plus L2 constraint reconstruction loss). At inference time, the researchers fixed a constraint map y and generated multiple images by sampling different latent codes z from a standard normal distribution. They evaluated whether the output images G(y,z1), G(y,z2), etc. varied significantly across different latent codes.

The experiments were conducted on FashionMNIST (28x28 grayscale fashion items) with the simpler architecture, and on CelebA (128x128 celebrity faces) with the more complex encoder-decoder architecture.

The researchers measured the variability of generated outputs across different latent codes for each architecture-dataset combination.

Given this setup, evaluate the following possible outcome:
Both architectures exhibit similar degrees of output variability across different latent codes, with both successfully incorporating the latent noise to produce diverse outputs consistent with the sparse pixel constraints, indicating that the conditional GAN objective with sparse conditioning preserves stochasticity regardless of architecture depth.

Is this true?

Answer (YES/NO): NO